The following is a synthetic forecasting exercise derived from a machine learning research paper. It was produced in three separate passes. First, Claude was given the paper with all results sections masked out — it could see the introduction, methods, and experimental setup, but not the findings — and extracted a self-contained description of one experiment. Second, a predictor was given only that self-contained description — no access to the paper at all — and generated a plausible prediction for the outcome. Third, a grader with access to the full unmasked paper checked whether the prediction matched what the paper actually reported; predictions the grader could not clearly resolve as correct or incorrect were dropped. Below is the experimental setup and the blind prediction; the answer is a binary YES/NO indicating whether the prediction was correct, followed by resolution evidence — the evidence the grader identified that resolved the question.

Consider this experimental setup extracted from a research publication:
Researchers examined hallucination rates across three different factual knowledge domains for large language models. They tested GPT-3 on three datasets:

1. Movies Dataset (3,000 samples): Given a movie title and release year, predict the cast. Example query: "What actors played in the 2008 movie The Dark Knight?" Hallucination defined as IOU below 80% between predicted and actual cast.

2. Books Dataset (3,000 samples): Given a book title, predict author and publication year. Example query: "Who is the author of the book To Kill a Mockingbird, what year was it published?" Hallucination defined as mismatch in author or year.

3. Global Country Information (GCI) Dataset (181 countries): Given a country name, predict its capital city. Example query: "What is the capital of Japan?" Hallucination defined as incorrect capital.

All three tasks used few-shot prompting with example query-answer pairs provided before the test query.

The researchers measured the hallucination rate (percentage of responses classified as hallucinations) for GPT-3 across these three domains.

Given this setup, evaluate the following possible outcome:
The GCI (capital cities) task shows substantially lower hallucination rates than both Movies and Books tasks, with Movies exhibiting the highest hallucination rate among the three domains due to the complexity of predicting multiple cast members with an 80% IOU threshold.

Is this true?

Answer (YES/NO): NO